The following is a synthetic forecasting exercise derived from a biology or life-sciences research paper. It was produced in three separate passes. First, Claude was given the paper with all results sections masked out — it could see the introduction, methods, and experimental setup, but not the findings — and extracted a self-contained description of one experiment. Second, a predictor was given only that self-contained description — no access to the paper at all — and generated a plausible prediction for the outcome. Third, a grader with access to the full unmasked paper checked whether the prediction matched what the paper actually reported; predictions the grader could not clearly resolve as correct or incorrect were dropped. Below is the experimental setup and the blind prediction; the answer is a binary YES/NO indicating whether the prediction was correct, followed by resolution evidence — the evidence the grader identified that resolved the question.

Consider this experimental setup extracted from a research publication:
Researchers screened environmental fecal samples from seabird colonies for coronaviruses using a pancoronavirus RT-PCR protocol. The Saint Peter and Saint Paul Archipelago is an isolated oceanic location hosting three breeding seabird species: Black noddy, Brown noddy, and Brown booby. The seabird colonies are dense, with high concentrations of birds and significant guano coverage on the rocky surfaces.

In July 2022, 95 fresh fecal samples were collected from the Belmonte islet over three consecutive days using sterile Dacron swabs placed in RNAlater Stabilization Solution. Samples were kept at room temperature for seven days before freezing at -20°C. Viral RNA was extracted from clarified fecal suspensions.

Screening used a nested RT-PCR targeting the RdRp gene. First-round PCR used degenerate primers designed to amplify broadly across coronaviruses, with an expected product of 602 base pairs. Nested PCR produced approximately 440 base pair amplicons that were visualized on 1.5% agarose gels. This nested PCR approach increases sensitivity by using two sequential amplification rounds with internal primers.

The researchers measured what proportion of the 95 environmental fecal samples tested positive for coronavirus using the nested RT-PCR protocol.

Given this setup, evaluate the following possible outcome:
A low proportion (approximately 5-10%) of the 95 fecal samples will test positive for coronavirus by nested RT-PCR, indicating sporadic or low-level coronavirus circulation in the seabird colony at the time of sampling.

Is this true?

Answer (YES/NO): NO